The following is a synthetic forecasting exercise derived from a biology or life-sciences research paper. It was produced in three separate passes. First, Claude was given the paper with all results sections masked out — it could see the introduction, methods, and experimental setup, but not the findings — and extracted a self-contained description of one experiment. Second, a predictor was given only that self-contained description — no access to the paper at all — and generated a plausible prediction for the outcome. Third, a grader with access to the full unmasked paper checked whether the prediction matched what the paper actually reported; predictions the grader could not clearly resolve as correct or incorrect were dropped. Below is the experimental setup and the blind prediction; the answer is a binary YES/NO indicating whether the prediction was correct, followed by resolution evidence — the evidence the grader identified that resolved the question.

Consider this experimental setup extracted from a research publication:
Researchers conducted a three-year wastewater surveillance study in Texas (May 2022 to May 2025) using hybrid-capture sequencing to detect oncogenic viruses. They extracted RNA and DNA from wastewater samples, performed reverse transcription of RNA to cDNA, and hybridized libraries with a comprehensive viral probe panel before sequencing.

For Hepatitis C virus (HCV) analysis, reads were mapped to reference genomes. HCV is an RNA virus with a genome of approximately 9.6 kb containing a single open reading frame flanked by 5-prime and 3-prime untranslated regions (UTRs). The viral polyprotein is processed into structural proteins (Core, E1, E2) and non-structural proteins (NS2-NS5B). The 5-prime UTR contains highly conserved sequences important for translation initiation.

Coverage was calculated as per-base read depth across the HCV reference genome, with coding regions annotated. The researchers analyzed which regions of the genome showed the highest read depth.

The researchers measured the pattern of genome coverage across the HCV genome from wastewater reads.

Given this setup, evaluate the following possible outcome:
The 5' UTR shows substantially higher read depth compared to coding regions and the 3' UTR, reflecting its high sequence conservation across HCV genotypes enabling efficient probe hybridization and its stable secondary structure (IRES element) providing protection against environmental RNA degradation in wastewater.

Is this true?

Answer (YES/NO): NO